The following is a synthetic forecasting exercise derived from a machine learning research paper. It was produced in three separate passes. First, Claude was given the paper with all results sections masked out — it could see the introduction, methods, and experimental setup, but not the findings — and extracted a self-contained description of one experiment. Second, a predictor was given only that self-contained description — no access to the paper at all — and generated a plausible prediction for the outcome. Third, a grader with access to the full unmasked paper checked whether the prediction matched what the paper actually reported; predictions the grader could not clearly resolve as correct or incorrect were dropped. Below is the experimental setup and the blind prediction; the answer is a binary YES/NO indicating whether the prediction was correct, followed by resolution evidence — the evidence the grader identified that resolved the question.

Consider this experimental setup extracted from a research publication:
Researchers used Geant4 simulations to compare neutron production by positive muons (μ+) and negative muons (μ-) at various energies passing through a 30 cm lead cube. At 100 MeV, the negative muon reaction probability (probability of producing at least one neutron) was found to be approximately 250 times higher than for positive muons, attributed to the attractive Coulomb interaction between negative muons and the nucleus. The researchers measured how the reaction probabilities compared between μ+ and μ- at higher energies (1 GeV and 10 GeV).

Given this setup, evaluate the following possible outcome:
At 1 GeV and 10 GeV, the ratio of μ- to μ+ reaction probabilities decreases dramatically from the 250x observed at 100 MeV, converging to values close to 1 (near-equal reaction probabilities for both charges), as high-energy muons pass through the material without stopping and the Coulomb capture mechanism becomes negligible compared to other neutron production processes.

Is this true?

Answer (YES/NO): YES